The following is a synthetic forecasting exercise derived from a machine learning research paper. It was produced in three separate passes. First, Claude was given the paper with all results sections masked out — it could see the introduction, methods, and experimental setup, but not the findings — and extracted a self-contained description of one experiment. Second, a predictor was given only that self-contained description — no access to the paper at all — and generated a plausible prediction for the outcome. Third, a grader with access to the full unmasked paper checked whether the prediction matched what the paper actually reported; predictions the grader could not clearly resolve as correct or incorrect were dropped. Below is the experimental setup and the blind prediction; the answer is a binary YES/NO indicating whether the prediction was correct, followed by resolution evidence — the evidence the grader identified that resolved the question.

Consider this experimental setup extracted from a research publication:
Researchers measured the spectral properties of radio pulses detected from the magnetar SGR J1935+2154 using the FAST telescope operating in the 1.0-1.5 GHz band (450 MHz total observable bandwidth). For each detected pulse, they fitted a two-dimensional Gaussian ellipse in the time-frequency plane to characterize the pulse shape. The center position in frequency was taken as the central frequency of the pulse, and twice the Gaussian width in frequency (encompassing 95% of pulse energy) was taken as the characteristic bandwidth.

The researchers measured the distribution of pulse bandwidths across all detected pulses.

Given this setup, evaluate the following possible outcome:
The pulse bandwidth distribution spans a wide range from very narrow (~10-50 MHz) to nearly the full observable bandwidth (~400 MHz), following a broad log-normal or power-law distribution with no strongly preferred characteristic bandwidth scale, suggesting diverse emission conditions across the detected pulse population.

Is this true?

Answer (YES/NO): NO